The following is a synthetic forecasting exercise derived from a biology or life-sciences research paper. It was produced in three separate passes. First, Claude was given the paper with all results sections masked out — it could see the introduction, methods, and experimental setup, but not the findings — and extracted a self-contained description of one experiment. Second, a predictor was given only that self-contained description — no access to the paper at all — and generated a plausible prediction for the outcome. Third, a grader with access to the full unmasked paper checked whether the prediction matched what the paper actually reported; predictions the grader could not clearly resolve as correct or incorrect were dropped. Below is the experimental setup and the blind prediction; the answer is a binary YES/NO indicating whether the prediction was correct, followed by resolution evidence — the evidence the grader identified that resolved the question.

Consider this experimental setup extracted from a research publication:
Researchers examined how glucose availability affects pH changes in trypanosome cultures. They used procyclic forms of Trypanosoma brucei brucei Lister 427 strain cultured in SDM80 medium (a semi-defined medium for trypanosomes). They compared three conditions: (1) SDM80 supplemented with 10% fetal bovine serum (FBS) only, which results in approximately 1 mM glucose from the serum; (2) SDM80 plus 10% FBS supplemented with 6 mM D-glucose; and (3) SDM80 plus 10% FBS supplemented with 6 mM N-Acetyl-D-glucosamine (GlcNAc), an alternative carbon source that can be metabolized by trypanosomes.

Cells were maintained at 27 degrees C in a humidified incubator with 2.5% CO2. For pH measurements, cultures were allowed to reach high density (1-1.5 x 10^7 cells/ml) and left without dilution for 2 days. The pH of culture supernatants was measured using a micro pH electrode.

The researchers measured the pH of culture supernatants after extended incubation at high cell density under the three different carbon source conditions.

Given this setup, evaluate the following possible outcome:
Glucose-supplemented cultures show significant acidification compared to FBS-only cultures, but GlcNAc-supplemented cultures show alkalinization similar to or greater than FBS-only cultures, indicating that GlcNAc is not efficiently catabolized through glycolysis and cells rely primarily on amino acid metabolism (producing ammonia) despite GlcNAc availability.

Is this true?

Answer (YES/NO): NO